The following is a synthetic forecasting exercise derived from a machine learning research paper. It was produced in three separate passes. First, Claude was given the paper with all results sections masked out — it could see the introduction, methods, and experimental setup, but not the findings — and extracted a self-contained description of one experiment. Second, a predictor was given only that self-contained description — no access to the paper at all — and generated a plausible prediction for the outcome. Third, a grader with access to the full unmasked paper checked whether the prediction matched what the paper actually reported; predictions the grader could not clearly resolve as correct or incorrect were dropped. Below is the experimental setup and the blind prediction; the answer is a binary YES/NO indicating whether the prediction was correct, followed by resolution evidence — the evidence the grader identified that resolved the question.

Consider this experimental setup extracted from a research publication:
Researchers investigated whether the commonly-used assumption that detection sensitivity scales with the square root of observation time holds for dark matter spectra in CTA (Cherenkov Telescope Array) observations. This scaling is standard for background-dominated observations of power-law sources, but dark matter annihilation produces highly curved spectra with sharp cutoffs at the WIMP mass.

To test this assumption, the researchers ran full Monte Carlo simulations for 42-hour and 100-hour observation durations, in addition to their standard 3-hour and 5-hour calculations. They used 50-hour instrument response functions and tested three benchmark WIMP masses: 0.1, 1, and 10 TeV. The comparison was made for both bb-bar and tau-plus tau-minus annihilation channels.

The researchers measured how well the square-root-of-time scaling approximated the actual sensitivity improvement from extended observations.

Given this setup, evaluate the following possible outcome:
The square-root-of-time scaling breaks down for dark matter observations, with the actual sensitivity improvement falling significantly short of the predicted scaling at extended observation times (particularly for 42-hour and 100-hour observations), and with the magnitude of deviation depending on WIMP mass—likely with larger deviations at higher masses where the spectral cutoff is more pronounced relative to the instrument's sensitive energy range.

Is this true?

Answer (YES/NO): NO